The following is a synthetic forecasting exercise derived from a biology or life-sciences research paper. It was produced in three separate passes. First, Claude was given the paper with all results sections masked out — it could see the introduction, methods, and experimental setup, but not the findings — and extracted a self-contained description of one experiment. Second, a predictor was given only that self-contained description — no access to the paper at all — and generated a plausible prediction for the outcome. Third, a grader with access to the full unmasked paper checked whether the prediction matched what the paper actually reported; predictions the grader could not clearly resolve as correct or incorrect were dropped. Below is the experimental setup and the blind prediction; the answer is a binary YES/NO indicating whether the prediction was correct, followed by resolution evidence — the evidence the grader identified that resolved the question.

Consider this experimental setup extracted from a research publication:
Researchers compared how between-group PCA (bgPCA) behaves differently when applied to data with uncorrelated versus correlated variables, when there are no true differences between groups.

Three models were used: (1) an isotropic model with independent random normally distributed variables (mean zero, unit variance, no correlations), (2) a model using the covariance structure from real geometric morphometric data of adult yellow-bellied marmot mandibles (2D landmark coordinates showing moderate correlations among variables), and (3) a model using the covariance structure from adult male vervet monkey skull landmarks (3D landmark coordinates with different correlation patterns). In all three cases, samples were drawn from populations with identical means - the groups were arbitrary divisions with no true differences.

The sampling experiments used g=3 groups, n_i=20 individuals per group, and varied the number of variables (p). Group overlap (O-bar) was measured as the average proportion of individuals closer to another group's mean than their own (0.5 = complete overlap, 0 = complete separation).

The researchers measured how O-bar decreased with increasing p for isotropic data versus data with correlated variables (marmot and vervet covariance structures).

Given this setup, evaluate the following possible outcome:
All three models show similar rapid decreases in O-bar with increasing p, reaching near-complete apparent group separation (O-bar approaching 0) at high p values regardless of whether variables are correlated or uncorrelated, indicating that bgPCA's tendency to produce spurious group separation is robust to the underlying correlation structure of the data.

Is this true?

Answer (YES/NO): NO